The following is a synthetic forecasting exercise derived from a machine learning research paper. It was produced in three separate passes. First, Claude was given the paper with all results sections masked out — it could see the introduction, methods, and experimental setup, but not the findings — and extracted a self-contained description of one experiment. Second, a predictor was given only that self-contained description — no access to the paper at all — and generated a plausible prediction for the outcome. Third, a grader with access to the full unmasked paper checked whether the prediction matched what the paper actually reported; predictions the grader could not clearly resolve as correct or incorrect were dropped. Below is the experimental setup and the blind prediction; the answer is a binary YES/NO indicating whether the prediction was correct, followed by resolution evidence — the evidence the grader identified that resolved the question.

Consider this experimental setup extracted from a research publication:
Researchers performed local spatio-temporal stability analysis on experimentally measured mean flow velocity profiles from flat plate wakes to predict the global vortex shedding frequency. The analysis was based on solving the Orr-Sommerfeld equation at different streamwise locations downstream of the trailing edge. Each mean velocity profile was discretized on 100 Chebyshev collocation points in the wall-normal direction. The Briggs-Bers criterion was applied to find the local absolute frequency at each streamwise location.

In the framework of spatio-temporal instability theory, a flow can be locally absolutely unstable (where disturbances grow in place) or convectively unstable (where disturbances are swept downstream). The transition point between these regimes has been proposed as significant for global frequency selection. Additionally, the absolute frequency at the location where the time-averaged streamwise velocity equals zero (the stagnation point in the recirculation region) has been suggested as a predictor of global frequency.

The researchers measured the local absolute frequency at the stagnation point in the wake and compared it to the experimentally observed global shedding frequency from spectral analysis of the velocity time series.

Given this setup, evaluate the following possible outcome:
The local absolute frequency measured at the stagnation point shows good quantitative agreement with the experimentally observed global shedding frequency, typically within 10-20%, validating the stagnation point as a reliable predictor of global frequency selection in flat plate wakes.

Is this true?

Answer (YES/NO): NO